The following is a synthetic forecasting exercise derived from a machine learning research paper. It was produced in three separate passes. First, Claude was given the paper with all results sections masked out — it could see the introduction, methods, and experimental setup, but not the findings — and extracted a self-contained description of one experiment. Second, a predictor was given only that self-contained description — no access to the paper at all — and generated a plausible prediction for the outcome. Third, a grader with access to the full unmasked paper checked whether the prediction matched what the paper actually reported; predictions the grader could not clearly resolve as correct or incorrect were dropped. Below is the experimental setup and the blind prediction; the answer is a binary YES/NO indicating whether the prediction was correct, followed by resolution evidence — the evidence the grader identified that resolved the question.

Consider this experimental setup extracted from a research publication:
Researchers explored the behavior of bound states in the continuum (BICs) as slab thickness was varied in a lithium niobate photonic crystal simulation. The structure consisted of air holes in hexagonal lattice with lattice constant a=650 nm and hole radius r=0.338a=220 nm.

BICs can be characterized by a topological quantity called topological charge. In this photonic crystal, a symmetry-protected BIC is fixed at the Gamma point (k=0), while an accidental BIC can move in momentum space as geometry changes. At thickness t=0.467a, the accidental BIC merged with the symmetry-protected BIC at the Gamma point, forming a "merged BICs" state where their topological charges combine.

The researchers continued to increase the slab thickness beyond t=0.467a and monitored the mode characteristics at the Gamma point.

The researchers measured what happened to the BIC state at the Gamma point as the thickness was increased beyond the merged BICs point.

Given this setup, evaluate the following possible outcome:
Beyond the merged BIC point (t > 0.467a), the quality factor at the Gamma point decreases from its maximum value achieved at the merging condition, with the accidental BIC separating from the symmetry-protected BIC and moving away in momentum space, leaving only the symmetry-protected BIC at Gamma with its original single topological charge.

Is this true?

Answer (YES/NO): NO